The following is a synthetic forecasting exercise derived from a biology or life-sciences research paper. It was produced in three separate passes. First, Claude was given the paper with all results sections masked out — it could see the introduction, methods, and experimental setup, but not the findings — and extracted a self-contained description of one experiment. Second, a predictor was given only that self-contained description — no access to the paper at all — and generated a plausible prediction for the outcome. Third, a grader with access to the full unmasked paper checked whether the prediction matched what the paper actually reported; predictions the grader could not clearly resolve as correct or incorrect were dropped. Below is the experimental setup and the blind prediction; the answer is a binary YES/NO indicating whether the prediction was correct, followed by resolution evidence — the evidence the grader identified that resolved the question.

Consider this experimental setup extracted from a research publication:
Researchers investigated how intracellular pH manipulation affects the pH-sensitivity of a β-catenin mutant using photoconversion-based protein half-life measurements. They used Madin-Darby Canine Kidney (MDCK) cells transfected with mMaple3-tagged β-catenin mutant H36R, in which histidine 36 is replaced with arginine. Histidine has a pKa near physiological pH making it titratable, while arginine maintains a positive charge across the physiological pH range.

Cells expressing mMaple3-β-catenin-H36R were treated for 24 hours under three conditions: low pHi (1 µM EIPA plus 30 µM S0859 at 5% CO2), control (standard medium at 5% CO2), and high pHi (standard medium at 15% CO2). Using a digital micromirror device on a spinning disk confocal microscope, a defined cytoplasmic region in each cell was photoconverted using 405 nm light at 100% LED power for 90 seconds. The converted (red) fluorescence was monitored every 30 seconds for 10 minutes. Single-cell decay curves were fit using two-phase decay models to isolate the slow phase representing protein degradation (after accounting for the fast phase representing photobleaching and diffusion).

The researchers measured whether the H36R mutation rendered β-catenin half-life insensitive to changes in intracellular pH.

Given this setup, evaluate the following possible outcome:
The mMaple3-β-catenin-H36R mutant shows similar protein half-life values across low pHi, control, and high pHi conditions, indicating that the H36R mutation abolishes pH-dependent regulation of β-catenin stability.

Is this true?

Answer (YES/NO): YES